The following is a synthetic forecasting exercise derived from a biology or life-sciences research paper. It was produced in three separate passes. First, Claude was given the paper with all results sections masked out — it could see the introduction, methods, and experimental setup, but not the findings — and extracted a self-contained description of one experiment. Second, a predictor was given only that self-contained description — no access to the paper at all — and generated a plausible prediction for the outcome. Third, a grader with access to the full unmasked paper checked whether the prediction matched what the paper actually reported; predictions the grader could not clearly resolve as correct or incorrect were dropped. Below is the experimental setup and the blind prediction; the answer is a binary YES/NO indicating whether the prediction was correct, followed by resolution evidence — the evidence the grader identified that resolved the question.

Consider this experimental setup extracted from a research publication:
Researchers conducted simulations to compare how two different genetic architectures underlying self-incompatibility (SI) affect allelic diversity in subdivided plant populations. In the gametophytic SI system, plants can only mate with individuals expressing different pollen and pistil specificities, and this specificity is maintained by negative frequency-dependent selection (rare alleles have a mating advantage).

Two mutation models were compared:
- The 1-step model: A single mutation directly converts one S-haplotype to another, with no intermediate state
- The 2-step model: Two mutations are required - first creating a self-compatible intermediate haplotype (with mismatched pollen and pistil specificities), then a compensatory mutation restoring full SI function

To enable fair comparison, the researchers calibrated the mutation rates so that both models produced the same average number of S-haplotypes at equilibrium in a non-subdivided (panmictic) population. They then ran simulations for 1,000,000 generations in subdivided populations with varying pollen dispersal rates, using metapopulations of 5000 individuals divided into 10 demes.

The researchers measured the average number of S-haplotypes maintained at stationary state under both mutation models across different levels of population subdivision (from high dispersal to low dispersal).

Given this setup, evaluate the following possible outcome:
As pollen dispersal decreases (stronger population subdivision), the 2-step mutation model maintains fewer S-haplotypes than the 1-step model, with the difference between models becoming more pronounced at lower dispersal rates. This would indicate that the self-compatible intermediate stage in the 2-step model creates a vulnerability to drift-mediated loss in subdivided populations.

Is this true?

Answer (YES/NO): NO